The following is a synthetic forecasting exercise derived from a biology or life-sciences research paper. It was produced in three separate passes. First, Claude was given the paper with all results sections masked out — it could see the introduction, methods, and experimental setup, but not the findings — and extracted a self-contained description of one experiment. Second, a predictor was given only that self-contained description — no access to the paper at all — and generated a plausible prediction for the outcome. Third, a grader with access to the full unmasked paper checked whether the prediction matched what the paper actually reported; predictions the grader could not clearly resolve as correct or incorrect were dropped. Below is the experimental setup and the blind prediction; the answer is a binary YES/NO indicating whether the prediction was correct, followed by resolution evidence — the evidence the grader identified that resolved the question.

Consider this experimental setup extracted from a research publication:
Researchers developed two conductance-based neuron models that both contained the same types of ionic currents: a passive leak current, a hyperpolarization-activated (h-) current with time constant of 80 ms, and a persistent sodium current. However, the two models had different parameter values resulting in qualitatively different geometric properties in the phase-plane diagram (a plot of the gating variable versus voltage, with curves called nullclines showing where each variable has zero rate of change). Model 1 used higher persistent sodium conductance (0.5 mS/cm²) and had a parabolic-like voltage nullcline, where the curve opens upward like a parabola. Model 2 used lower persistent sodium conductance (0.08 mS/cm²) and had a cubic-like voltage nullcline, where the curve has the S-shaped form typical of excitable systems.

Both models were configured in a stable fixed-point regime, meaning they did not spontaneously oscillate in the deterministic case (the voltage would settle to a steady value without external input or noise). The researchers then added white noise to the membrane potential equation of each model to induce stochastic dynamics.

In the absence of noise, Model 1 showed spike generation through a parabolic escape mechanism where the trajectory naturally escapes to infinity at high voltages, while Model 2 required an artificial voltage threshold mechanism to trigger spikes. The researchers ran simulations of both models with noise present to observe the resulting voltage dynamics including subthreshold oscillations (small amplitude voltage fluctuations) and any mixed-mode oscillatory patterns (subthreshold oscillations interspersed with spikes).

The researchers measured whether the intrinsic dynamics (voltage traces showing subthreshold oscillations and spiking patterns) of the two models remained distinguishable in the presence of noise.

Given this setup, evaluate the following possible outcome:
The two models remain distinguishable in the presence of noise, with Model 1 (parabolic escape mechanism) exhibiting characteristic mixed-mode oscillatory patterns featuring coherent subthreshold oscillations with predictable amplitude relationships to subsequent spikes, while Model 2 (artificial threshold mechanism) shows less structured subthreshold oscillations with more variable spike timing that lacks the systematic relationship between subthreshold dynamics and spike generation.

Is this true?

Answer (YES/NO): NO